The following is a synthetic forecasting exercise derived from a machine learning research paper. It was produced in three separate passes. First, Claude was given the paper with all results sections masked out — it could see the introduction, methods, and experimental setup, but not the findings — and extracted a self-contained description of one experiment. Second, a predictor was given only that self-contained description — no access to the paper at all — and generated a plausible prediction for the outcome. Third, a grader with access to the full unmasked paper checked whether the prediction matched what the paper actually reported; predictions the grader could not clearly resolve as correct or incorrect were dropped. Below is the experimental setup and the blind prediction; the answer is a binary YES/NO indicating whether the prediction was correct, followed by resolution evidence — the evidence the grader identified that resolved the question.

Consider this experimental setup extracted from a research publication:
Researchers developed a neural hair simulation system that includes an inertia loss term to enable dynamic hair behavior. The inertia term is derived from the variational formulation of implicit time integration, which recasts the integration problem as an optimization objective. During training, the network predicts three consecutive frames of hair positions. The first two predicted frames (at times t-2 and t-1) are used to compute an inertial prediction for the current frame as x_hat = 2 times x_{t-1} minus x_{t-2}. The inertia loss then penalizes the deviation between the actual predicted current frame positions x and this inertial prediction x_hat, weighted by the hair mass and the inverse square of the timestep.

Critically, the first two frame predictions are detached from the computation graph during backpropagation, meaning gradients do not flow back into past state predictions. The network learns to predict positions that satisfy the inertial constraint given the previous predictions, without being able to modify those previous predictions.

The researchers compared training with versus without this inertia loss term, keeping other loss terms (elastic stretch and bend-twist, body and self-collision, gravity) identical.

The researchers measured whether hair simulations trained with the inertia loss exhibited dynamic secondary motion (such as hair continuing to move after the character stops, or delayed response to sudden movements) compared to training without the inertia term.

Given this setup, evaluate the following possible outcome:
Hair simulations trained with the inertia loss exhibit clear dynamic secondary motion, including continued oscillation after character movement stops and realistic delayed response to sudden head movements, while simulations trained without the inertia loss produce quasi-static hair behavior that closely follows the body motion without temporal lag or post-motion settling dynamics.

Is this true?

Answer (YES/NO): YES